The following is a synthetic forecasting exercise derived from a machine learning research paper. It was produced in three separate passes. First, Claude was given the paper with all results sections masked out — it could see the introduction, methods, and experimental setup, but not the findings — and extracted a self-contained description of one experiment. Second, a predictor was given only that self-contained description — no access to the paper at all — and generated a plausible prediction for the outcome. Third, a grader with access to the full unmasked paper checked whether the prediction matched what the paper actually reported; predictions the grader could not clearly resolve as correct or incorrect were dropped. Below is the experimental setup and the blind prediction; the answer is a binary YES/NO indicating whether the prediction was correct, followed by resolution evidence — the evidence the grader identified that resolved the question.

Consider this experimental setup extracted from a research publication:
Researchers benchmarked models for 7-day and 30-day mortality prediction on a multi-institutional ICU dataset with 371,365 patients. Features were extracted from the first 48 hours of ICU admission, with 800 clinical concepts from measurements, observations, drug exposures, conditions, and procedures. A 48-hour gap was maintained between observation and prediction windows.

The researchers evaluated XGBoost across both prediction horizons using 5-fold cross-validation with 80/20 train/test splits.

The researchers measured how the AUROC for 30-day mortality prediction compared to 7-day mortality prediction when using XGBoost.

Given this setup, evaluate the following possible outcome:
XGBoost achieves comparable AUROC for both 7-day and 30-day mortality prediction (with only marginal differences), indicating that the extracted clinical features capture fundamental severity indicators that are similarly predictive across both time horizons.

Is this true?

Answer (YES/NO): NO